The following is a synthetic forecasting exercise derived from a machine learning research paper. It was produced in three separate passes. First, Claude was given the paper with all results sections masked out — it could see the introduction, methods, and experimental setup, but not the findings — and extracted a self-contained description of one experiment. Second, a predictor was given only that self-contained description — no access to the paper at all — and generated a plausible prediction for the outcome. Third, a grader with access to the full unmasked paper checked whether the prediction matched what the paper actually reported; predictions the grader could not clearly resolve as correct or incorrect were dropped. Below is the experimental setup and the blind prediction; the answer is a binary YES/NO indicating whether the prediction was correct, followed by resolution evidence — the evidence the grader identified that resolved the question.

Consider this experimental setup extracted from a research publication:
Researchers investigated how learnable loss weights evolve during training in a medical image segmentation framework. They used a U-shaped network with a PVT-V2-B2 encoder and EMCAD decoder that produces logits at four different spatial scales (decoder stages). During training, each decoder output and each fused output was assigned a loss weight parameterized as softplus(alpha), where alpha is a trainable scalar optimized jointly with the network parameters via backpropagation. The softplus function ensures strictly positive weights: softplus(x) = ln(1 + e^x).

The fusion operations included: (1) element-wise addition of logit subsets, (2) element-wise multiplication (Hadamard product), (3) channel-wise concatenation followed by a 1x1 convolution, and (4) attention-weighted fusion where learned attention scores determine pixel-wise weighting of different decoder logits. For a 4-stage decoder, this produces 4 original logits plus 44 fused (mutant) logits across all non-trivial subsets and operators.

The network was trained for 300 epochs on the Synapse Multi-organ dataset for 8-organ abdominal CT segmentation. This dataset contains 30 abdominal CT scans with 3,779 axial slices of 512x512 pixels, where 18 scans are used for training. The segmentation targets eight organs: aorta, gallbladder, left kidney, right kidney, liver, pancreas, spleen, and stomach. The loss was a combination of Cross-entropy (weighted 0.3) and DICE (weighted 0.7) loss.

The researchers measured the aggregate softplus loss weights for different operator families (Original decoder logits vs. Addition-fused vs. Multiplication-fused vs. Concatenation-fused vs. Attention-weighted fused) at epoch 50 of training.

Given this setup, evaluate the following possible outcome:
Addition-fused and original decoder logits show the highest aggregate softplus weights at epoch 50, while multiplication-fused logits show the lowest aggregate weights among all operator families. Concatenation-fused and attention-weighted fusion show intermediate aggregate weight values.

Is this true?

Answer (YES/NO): NO